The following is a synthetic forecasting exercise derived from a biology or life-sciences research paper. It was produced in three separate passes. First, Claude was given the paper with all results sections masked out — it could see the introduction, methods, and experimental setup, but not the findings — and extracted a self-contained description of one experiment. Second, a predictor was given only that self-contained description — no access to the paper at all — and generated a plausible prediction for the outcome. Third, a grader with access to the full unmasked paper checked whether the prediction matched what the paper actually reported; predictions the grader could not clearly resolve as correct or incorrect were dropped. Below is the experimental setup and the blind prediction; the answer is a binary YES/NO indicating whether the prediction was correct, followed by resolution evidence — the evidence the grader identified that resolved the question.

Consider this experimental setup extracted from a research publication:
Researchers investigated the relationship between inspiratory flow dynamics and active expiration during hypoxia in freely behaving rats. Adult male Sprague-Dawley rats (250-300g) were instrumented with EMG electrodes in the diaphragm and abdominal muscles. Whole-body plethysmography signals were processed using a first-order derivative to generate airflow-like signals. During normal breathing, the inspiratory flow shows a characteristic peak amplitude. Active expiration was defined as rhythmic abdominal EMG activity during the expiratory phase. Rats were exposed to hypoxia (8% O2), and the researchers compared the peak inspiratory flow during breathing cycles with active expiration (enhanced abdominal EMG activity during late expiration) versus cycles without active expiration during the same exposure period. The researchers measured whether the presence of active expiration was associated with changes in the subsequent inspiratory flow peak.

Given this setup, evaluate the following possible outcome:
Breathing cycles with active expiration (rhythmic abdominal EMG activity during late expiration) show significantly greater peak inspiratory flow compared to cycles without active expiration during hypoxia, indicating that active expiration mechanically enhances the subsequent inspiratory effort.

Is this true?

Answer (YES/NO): YES